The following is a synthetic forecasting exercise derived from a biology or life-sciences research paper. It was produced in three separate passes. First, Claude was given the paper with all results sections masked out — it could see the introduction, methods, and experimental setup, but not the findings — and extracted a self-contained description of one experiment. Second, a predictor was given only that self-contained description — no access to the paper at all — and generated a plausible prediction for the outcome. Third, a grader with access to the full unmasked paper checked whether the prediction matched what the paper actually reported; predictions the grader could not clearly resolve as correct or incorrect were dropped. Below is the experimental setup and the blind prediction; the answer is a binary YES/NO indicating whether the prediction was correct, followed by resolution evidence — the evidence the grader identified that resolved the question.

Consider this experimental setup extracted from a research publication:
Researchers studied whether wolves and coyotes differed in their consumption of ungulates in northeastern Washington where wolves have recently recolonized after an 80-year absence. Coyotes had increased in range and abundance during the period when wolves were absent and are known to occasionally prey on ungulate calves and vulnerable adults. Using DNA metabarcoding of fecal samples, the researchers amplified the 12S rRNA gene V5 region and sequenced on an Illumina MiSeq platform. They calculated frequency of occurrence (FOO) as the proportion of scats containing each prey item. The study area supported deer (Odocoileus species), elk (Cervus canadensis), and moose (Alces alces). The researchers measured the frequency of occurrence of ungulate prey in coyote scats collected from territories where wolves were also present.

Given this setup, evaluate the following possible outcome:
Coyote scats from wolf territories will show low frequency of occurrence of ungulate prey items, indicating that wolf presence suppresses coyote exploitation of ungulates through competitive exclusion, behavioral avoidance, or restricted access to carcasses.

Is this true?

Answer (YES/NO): NO